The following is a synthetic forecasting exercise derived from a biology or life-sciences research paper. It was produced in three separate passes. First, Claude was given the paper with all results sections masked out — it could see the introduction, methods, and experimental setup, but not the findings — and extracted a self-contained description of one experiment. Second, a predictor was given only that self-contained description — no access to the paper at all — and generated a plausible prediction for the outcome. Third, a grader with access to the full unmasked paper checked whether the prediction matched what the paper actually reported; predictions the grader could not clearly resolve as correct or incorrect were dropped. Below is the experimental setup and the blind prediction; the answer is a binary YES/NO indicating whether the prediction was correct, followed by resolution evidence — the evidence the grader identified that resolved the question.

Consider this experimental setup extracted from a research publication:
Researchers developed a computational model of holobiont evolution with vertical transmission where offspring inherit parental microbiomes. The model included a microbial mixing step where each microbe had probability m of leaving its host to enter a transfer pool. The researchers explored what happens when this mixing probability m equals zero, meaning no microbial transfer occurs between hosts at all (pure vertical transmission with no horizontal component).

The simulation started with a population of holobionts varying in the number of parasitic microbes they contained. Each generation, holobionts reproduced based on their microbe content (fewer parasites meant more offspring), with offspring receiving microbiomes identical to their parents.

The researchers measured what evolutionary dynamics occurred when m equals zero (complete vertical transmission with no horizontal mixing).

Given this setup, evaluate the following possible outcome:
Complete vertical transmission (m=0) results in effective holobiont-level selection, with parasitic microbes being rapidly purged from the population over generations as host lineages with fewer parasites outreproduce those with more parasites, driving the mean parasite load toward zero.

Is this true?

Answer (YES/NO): NO